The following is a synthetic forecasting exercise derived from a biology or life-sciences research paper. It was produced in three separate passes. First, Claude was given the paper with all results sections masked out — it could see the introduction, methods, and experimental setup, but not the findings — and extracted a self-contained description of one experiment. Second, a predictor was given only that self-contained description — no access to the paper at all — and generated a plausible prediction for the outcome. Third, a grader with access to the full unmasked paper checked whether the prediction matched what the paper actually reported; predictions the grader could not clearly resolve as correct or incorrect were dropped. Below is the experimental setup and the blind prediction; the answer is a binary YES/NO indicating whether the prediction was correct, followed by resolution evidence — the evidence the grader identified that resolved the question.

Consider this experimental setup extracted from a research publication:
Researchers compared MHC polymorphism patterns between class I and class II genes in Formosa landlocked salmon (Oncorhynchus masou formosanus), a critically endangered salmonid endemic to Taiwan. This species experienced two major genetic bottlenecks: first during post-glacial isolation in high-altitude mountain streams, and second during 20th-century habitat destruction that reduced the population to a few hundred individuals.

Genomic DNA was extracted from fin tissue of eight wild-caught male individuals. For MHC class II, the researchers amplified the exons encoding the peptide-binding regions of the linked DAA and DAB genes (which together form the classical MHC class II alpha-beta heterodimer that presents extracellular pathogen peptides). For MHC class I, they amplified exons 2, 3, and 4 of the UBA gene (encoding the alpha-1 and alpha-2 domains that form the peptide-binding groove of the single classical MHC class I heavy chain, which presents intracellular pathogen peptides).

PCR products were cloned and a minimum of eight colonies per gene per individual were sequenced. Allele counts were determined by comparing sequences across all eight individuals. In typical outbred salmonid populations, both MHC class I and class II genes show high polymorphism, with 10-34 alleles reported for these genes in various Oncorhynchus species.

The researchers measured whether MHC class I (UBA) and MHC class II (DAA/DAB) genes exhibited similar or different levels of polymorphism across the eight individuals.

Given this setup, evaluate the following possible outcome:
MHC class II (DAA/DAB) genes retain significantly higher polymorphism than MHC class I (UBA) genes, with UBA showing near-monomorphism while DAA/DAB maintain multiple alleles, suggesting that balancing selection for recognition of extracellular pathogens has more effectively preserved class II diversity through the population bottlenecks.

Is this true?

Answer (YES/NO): NO